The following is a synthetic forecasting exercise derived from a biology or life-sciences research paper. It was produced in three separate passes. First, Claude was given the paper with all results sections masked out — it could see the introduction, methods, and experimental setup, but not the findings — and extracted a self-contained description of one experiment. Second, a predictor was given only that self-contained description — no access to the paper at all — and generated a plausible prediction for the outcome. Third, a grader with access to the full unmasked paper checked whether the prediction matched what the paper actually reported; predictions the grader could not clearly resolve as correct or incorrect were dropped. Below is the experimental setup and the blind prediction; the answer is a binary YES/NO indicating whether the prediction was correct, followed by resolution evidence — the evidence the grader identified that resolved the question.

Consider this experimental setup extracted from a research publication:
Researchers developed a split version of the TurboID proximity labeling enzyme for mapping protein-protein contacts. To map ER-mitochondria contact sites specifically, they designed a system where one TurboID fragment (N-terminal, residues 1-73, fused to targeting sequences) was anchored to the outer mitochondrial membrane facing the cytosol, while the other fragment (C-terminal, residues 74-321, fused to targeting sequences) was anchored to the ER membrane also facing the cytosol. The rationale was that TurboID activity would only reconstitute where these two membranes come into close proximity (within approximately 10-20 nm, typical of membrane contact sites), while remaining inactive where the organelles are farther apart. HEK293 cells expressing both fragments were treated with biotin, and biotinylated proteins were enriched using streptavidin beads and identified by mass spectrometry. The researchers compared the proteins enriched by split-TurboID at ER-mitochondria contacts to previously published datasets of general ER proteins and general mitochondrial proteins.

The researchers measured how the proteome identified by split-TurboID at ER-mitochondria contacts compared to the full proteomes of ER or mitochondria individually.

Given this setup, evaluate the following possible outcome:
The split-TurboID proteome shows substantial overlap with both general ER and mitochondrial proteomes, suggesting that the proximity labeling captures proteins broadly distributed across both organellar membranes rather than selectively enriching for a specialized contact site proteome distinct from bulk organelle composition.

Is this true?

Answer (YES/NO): NO